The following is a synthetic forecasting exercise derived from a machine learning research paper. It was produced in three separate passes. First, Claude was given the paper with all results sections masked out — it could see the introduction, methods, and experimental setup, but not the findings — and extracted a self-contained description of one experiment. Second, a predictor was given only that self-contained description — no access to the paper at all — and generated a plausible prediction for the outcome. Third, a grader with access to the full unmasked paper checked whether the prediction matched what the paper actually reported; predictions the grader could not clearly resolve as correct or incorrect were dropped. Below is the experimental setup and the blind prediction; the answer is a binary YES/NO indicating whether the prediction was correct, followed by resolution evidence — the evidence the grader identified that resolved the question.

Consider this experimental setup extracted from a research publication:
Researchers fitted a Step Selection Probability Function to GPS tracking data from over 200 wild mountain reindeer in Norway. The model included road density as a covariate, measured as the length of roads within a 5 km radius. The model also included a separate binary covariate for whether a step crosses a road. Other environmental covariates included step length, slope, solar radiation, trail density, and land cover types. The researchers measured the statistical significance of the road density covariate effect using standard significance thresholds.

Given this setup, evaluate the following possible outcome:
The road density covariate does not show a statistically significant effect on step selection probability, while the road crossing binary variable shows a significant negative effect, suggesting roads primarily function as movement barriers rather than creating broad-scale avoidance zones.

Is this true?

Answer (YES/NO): YES